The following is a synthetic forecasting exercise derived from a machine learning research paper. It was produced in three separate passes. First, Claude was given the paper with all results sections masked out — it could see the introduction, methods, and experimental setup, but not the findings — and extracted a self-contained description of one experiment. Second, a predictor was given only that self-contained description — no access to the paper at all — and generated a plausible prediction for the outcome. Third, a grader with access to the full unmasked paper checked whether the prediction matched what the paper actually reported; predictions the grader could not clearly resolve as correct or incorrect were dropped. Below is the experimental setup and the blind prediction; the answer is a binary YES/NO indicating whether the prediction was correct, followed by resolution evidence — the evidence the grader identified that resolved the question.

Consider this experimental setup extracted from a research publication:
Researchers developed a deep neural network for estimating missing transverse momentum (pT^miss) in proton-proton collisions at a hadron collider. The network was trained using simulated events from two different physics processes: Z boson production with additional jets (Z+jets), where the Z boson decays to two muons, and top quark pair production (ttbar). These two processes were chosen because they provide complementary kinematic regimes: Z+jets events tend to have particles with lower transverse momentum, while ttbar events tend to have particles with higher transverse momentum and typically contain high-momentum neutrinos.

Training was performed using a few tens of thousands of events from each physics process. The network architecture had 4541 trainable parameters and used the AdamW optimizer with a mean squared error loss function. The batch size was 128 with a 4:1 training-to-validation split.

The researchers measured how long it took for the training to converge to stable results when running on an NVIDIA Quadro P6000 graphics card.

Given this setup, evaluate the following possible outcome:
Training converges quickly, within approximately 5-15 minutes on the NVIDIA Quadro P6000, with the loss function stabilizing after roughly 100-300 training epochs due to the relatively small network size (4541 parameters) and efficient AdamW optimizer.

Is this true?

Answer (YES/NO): NO